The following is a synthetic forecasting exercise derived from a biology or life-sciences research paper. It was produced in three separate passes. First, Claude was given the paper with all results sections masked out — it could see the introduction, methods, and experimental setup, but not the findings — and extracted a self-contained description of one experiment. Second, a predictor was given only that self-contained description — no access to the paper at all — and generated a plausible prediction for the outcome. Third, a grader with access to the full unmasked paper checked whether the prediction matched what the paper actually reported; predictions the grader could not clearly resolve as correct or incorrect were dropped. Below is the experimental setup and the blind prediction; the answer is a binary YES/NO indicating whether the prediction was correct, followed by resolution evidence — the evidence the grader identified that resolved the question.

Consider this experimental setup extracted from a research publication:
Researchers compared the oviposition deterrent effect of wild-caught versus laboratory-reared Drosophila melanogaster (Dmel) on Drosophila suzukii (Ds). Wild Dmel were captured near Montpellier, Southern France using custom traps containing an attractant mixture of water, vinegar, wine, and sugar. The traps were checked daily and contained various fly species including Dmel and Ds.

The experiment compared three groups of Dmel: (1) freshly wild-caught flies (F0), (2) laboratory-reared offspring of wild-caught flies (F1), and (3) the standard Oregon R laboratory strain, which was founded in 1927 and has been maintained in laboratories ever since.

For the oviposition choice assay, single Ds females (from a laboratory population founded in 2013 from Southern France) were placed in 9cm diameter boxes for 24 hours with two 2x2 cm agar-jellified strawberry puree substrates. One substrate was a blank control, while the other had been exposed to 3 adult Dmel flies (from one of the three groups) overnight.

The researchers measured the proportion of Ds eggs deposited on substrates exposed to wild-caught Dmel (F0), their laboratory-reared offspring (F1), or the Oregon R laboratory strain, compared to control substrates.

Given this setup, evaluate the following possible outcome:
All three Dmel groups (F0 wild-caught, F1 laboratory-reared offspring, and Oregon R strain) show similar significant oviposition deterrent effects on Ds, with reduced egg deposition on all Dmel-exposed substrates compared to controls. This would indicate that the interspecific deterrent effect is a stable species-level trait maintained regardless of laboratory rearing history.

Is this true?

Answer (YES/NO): NO